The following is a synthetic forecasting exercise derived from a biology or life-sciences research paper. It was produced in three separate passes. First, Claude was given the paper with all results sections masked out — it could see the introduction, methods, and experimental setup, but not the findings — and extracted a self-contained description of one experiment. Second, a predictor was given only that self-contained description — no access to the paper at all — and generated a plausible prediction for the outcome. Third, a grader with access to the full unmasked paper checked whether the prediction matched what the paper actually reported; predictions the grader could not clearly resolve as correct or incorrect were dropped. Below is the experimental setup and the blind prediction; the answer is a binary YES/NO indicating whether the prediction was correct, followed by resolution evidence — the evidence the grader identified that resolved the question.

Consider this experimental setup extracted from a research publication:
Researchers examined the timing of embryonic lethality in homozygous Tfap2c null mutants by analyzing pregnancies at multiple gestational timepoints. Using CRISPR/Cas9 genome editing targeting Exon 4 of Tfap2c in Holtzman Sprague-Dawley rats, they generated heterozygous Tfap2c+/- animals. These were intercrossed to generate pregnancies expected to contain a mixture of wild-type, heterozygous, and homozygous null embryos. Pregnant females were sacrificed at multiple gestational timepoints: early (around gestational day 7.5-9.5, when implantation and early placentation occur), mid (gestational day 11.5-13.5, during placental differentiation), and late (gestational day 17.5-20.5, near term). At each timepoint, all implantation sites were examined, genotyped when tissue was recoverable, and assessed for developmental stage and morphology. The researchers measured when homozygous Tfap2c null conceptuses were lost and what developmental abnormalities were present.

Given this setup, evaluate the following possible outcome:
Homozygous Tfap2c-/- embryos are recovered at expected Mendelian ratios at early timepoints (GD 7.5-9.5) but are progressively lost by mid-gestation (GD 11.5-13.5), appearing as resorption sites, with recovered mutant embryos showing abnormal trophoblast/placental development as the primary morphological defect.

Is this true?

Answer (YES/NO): NO